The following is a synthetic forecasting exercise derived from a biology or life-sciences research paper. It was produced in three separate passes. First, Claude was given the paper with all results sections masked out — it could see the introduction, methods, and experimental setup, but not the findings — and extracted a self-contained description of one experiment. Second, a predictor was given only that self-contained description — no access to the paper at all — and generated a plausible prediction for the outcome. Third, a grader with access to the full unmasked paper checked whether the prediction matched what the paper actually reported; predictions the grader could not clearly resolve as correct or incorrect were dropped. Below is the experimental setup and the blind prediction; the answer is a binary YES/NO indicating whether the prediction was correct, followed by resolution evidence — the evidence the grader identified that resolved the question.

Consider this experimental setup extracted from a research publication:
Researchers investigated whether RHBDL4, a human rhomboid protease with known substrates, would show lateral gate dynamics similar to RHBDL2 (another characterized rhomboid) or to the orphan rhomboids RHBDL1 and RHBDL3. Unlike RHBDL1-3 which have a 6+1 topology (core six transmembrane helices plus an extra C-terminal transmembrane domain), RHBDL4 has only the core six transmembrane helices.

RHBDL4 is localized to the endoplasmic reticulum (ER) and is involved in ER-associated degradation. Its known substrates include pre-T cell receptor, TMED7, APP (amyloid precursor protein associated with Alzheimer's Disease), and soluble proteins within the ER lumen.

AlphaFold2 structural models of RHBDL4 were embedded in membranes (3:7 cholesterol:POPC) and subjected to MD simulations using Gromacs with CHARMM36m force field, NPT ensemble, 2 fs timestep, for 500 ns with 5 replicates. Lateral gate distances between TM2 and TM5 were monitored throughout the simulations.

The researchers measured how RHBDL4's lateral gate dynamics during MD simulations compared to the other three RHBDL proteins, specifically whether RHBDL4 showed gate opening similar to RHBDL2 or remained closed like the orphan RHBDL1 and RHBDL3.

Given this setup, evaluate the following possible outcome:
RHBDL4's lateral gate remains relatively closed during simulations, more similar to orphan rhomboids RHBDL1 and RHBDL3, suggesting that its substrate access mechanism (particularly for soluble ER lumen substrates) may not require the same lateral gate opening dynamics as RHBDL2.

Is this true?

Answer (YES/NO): NO